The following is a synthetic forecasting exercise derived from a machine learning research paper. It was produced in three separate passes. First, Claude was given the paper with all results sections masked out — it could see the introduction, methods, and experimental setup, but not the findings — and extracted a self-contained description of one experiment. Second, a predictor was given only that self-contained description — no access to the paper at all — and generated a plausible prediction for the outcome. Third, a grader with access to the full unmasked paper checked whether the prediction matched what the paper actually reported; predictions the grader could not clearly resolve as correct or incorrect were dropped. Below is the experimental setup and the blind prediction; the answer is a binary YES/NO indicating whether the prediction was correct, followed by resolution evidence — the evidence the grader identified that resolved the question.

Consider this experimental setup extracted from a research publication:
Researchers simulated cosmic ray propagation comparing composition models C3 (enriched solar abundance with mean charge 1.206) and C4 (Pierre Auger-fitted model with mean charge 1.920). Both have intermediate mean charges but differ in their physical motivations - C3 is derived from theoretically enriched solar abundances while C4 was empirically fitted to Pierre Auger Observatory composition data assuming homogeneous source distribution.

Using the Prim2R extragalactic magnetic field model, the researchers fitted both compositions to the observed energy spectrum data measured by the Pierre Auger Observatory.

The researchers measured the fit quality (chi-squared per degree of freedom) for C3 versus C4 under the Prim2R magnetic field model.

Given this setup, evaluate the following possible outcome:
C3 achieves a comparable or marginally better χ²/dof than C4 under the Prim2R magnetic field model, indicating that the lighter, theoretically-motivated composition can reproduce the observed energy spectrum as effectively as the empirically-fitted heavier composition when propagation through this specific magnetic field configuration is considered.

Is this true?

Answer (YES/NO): NO